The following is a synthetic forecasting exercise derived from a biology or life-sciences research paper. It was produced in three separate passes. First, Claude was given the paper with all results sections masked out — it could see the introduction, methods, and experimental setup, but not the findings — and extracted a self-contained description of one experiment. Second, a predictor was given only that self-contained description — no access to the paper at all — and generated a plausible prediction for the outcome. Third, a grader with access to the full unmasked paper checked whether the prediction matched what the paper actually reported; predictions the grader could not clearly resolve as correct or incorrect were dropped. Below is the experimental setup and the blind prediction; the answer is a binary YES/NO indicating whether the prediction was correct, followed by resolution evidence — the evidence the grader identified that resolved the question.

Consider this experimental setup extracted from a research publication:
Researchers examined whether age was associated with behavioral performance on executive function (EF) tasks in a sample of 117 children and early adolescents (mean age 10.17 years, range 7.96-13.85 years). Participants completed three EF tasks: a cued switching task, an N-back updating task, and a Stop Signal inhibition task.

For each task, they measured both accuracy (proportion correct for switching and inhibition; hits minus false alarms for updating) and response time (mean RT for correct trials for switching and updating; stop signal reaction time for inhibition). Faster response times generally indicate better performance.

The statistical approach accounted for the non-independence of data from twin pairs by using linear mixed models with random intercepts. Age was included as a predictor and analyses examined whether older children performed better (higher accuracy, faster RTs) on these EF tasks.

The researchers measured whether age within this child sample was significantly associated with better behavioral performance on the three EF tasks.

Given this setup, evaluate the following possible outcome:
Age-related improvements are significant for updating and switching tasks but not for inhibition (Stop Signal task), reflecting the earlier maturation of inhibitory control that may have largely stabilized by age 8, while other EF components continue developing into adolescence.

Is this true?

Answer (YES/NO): NO